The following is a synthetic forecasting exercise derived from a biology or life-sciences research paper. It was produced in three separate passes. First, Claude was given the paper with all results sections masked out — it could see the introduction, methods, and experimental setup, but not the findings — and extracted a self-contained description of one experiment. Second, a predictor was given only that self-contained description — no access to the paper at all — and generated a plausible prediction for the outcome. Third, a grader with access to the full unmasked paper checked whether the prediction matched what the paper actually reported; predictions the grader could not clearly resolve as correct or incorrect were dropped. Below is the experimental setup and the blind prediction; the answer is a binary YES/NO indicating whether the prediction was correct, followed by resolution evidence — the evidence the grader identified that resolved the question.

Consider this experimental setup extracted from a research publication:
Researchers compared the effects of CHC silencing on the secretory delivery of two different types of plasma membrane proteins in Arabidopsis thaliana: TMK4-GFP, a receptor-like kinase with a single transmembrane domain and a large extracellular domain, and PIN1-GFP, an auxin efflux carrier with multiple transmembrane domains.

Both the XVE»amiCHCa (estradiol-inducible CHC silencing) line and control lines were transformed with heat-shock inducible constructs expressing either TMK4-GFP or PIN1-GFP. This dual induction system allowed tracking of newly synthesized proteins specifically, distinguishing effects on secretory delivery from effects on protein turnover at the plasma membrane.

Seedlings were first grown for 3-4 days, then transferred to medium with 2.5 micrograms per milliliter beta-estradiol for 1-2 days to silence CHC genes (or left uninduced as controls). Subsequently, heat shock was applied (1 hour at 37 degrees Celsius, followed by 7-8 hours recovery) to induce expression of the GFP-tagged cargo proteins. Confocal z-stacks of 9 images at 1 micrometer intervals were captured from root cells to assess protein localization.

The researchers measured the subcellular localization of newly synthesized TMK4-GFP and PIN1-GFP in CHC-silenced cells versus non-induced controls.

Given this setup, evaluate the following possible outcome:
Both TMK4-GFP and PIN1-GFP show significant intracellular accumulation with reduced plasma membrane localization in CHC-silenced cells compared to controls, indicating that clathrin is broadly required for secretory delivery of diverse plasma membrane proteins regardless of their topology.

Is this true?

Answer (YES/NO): NO